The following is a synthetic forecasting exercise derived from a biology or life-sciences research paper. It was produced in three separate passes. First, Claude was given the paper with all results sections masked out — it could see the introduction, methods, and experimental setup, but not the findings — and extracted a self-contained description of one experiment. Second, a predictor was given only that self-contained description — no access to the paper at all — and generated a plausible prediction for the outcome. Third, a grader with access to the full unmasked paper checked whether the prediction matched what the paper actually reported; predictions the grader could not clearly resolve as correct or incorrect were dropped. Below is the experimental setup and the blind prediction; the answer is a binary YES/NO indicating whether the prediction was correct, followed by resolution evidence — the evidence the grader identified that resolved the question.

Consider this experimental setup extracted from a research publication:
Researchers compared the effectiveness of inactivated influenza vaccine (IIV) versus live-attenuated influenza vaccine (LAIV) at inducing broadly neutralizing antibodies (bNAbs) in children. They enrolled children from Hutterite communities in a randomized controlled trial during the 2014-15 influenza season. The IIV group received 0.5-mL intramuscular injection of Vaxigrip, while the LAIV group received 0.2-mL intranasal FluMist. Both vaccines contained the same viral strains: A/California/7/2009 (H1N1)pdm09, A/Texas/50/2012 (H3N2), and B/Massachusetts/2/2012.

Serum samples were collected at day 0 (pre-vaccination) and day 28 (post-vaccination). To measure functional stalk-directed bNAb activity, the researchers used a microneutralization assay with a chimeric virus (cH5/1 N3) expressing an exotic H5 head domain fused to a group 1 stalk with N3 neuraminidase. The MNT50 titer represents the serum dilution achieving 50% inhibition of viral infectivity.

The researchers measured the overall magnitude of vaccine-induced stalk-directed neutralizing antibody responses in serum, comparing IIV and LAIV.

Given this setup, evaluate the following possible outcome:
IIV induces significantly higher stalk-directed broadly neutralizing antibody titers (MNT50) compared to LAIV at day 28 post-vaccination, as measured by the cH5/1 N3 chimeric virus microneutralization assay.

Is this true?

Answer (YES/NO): NO